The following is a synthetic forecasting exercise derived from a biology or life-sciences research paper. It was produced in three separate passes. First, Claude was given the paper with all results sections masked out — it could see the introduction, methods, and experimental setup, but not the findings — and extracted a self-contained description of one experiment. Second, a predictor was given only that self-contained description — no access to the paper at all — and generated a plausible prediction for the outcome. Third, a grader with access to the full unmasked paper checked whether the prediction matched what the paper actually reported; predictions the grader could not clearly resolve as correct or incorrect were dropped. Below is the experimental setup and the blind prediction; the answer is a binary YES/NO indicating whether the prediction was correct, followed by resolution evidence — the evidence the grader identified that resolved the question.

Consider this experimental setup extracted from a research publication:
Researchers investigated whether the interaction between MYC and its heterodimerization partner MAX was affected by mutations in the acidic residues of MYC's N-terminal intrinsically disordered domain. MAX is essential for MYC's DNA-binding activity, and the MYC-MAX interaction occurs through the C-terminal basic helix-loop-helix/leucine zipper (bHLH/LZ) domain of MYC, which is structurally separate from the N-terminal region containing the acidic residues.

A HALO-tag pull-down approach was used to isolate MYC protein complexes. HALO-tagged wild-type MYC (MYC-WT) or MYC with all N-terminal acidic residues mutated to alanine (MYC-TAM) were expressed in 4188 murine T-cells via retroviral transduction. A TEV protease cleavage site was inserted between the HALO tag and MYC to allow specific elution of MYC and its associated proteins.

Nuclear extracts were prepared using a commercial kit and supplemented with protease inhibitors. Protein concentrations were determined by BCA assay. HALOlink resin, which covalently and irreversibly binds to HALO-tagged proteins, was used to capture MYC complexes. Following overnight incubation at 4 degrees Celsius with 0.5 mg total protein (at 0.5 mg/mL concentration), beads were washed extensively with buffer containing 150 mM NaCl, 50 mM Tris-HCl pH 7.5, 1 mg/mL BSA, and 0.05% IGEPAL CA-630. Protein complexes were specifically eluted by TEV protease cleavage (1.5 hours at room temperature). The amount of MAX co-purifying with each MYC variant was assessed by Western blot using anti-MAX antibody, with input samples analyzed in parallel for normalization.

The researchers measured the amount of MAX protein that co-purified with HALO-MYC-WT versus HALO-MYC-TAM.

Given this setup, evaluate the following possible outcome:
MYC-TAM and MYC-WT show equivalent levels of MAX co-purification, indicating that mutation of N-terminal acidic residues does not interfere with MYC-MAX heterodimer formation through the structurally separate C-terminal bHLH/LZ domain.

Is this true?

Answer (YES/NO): YES